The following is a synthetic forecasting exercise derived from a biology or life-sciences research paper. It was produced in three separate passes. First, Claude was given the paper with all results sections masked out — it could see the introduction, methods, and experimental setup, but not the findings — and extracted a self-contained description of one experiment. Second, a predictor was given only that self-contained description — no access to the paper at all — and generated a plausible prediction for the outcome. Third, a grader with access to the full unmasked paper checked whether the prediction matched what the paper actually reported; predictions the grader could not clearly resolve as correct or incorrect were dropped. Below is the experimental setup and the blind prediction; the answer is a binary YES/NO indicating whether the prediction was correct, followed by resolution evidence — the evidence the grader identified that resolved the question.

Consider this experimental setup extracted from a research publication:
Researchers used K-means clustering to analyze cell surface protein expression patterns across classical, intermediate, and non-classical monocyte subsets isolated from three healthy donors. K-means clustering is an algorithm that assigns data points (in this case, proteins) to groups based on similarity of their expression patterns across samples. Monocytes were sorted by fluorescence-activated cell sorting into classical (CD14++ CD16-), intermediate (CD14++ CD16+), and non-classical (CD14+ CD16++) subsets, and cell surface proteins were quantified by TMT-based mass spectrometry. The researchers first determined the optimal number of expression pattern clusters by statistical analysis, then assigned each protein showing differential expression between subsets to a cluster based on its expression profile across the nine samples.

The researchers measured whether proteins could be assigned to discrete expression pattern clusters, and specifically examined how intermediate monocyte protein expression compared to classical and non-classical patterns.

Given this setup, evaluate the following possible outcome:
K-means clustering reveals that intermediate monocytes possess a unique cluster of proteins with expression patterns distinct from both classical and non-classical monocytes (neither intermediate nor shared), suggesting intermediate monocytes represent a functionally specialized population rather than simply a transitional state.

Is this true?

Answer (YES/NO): YES